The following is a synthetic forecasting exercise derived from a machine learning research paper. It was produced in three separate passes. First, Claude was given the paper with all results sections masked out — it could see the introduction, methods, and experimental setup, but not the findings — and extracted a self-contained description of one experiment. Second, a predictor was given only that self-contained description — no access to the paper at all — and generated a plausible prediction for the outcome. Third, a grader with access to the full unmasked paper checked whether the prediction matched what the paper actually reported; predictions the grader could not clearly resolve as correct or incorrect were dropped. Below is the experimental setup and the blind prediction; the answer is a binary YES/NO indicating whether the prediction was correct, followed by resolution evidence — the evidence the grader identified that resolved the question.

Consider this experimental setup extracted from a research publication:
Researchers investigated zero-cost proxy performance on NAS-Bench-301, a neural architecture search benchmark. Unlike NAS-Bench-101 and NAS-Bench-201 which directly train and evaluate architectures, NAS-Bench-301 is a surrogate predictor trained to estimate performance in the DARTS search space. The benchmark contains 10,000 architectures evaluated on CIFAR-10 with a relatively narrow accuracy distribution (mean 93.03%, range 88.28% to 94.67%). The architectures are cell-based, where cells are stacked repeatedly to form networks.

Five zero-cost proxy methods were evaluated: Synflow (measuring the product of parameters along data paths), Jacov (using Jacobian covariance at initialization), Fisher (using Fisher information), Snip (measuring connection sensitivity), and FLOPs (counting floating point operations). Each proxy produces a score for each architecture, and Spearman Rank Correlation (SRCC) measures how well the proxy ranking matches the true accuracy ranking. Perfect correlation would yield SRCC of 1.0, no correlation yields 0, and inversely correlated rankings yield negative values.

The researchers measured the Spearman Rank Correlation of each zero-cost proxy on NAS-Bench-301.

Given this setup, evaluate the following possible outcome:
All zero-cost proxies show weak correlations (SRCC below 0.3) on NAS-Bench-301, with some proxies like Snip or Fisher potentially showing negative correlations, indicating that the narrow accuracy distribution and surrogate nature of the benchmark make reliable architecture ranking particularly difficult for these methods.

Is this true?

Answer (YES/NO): NO